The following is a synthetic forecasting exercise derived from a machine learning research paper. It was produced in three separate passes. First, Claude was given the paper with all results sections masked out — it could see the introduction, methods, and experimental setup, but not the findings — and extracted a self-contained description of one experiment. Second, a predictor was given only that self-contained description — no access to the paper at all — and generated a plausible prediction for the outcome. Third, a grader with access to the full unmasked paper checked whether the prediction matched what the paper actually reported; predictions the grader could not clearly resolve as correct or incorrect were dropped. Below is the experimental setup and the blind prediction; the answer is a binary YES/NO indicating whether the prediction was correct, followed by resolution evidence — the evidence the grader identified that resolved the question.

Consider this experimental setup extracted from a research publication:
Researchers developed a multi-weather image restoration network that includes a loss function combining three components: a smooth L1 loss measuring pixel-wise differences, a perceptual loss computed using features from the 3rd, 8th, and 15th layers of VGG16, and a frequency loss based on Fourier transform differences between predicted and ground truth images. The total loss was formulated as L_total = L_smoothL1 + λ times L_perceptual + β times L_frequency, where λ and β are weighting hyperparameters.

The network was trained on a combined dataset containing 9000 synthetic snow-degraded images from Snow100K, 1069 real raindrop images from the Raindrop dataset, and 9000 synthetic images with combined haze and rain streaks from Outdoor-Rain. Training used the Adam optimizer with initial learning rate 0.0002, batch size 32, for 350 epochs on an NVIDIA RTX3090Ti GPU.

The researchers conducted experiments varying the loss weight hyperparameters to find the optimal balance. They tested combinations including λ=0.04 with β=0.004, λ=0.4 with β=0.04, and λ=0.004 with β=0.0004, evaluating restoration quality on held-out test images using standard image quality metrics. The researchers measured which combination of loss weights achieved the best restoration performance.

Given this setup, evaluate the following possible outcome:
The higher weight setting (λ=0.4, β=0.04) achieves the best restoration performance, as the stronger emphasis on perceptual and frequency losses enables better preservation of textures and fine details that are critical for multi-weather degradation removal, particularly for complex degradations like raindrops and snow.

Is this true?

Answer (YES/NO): NO